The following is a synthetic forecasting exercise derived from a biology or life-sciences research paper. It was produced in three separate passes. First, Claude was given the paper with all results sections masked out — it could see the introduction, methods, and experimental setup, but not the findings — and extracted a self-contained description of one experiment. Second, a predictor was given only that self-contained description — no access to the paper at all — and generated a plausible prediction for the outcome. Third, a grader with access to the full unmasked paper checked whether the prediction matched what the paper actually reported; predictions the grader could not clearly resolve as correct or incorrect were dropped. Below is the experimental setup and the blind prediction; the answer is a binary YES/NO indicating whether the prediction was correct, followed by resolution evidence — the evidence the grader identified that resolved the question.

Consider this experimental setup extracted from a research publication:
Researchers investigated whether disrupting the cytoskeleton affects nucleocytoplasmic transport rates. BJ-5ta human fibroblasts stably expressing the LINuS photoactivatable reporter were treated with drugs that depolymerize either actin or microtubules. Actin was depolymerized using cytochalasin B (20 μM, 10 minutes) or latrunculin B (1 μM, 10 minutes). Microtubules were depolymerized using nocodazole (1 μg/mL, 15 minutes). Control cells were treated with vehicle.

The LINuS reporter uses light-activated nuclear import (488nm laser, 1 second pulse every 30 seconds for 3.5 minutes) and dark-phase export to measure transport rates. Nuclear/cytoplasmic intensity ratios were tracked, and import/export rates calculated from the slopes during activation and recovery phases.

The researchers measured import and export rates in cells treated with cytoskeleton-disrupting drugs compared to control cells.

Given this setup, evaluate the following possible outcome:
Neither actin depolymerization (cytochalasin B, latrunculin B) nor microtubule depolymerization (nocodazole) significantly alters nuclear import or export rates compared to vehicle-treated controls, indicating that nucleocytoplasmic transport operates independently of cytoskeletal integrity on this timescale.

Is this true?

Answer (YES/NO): NO